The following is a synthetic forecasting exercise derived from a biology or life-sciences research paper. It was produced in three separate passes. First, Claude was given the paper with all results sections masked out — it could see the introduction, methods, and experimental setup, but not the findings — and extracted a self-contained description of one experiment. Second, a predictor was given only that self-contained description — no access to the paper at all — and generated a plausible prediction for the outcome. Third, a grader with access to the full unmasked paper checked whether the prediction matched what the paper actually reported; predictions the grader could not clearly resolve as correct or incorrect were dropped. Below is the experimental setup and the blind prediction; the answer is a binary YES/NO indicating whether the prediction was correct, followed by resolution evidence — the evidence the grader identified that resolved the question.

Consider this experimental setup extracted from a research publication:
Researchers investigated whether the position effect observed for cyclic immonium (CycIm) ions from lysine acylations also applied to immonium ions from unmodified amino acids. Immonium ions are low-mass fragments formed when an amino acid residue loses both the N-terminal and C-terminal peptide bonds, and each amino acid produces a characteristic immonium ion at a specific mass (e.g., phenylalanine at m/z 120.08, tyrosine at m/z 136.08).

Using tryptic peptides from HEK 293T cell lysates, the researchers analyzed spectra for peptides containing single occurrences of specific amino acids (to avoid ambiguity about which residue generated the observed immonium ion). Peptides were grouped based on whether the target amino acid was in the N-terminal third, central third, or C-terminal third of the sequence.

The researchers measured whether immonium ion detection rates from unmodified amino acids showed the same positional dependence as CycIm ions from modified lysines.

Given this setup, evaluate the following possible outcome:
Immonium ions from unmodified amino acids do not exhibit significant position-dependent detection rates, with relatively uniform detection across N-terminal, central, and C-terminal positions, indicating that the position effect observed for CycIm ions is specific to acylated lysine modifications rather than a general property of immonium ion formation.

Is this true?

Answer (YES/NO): NO